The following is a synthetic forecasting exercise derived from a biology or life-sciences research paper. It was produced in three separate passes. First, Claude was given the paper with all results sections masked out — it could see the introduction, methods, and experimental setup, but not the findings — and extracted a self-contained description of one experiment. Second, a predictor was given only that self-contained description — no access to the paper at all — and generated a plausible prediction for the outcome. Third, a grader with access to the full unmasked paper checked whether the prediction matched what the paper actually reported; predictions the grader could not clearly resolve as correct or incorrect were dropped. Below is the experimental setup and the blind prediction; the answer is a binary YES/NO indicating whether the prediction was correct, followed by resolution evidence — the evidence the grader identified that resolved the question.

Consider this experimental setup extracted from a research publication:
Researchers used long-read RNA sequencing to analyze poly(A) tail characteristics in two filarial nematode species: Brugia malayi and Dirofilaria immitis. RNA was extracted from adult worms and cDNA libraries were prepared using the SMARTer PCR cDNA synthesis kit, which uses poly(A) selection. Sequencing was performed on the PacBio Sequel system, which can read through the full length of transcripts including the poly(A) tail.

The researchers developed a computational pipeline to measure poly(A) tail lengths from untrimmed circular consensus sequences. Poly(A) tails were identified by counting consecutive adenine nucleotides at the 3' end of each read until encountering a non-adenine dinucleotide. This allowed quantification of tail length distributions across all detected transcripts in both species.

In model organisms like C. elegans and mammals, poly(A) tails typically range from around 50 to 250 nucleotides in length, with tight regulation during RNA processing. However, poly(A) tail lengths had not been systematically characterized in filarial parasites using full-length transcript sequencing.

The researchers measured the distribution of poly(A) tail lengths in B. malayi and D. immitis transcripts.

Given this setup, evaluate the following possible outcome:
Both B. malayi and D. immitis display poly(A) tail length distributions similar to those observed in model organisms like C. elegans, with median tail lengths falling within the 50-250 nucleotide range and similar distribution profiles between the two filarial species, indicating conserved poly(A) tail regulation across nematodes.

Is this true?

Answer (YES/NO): NO